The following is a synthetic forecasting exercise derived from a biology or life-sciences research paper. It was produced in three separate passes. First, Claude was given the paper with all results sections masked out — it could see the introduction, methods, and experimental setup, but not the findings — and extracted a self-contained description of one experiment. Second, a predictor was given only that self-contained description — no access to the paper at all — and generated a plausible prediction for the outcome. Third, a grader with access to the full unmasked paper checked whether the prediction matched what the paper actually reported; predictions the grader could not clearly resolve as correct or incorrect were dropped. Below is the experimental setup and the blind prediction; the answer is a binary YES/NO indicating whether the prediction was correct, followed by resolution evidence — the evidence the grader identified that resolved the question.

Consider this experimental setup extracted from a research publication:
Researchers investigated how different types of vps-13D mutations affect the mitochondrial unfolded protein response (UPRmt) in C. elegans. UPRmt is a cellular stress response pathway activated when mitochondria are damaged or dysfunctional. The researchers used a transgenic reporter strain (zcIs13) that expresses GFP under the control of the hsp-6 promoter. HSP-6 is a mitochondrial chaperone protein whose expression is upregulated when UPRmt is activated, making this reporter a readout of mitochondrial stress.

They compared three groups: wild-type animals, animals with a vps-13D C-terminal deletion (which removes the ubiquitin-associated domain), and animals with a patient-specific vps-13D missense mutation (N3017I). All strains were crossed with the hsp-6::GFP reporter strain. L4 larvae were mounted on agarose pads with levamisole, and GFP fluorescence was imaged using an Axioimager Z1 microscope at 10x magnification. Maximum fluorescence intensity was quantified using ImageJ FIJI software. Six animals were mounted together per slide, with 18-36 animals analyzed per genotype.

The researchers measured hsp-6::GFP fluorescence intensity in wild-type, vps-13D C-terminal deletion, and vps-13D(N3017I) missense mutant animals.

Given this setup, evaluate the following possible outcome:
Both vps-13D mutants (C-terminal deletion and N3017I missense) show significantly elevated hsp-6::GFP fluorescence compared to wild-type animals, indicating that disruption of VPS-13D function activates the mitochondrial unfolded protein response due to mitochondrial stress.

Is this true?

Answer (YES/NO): NO